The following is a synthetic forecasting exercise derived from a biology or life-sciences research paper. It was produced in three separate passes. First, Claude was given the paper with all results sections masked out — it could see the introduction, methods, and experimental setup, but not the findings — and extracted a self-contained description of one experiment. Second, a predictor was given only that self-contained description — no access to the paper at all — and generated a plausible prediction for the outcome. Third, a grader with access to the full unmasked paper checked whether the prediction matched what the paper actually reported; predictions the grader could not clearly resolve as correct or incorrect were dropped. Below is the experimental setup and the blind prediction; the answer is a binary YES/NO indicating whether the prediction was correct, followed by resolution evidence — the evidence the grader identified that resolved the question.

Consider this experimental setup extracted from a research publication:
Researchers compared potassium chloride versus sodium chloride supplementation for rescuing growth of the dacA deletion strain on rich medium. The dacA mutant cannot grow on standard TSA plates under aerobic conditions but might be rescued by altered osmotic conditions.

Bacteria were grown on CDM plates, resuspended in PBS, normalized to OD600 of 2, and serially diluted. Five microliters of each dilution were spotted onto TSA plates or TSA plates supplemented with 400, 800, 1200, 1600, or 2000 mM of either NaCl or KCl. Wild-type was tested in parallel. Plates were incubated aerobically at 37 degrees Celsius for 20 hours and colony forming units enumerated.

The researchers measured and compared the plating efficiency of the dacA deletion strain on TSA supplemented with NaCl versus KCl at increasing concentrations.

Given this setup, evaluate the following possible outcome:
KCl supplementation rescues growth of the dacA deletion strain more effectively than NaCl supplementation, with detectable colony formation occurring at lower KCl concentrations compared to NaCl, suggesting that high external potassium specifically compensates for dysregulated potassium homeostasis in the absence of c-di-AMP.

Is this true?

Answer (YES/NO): NO